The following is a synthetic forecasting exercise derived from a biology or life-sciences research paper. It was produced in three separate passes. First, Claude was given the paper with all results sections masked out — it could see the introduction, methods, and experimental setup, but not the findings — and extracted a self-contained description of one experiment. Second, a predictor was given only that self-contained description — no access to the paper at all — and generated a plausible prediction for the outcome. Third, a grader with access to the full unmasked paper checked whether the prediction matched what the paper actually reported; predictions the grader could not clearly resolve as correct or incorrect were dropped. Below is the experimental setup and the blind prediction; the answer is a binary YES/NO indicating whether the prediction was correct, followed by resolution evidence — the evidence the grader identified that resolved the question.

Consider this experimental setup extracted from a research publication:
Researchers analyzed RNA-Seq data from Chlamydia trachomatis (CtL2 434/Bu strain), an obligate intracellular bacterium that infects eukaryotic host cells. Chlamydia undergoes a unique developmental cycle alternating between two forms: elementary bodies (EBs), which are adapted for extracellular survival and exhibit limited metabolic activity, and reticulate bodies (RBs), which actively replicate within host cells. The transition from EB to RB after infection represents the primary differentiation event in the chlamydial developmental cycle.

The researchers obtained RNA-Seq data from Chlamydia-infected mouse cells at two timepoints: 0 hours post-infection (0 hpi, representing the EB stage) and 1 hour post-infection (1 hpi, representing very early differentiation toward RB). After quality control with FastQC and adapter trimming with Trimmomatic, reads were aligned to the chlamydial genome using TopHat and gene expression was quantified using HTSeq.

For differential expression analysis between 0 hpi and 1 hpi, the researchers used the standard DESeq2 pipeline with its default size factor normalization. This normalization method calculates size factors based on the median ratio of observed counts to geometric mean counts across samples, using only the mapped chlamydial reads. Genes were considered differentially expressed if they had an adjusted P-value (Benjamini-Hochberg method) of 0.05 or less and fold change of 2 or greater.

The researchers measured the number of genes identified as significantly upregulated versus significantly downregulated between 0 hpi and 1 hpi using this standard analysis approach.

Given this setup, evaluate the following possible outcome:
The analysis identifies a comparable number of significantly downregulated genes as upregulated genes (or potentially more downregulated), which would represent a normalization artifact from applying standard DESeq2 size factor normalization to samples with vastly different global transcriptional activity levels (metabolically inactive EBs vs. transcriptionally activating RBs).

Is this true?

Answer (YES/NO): YES